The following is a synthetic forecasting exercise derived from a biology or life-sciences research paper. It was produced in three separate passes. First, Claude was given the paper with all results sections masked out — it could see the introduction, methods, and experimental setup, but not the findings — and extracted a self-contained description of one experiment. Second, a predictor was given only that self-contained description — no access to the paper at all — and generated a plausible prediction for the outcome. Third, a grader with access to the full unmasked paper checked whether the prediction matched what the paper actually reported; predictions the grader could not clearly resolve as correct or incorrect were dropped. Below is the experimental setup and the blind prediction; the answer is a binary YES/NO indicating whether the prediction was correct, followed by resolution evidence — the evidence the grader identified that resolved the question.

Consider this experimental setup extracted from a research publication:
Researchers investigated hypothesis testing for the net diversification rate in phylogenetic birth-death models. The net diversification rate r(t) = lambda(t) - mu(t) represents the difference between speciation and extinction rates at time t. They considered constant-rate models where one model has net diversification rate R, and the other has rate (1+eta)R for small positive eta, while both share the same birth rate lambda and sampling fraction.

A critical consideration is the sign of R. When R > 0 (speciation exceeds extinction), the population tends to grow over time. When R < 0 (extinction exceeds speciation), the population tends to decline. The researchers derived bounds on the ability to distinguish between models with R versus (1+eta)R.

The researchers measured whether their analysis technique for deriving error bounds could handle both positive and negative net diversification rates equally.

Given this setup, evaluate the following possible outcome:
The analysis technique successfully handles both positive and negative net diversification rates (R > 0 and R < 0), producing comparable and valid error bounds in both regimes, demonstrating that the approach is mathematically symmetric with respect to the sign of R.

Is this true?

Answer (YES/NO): NO